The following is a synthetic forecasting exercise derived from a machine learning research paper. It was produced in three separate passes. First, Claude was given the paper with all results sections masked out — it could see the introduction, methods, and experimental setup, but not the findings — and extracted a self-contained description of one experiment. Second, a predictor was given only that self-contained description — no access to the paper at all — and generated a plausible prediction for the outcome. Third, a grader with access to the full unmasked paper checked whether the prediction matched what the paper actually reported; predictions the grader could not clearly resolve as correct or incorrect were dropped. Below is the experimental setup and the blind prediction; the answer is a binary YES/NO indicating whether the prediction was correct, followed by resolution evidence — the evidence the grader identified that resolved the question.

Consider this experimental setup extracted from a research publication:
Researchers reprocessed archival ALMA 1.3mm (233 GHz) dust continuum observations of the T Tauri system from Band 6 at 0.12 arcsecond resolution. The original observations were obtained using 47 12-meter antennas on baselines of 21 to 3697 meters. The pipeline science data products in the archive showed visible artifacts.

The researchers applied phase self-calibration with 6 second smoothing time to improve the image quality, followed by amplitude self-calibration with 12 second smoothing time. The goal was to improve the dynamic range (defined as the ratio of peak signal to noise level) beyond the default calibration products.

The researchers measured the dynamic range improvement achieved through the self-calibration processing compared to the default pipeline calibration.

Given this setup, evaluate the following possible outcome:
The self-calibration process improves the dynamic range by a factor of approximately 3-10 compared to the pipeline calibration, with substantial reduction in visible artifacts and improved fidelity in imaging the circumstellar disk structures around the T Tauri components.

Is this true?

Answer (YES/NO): YES